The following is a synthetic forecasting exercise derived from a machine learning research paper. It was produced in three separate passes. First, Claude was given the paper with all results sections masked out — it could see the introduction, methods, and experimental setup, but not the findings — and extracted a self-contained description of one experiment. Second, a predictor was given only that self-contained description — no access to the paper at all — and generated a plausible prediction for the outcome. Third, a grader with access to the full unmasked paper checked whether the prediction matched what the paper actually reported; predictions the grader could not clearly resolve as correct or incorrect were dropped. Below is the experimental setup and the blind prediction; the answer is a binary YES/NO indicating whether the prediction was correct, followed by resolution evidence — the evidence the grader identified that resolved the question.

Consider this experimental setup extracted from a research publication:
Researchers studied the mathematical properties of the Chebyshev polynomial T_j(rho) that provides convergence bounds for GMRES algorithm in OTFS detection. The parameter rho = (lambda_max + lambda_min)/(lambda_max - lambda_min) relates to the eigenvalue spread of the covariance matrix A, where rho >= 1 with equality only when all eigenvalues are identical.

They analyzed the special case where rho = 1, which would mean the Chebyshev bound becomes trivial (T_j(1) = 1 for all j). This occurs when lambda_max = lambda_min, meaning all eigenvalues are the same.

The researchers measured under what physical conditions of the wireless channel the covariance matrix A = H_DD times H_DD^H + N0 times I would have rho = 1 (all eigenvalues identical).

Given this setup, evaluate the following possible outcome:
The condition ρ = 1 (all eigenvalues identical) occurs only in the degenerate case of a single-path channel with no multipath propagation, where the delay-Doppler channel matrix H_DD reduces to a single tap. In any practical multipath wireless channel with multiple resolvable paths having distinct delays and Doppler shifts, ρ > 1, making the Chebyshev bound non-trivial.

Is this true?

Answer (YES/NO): YES